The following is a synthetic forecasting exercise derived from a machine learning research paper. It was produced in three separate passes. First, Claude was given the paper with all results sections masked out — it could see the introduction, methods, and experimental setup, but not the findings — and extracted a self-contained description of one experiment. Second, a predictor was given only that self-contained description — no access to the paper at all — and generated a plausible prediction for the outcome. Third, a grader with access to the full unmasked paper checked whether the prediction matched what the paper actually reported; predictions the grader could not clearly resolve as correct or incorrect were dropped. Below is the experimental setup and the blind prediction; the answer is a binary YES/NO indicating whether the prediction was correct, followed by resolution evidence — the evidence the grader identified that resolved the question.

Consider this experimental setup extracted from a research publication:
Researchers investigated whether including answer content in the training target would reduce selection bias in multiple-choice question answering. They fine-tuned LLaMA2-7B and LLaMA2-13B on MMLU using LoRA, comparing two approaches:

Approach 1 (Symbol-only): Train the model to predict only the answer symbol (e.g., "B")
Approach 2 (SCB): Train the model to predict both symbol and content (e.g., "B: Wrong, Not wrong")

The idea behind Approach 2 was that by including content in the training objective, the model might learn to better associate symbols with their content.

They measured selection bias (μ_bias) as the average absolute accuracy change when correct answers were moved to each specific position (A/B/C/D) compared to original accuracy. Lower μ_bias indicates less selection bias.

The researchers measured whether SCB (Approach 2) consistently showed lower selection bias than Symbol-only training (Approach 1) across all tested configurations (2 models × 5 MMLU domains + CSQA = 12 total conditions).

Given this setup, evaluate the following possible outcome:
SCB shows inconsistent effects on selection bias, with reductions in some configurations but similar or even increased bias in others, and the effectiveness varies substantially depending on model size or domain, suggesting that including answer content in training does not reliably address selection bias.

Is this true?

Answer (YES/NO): YES